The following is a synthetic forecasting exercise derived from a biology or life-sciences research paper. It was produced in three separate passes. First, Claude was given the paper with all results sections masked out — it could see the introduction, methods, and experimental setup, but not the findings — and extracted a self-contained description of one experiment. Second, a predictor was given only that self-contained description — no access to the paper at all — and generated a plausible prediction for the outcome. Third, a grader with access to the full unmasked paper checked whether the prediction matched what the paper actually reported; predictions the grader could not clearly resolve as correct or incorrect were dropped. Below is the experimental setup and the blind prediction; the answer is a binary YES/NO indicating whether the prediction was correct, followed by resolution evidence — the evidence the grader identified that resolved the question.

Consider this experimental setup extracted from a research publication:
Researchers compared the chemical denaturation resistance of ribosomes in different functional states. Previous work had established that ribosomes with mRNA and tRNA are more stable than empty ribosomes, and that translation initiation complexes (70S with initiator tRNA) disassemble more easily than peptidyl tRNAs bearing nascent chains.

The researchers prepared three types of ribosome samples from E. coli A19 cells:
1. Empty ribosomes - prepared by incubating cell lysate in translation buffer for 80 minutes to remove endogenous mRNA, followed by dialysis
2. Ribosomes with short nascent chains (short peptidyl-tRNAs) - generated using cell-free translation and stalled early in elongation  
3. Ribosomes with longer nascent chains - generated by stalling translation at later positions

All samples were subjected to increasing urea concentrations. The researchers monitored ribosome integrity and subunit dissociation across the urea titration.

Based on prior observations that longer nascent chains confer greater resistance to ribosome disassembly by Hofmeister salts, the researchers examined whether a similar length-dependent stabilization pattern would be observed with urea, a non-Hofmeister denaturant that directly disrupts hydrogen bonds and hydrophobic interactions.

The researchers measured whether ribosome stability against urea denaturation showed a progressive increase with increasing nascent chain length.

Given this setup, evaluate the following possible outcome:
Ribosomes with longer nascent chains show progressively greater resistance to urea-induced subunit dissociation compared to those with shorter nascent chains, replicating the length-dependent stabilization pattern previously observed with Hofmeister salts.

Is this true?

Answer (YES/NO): NO